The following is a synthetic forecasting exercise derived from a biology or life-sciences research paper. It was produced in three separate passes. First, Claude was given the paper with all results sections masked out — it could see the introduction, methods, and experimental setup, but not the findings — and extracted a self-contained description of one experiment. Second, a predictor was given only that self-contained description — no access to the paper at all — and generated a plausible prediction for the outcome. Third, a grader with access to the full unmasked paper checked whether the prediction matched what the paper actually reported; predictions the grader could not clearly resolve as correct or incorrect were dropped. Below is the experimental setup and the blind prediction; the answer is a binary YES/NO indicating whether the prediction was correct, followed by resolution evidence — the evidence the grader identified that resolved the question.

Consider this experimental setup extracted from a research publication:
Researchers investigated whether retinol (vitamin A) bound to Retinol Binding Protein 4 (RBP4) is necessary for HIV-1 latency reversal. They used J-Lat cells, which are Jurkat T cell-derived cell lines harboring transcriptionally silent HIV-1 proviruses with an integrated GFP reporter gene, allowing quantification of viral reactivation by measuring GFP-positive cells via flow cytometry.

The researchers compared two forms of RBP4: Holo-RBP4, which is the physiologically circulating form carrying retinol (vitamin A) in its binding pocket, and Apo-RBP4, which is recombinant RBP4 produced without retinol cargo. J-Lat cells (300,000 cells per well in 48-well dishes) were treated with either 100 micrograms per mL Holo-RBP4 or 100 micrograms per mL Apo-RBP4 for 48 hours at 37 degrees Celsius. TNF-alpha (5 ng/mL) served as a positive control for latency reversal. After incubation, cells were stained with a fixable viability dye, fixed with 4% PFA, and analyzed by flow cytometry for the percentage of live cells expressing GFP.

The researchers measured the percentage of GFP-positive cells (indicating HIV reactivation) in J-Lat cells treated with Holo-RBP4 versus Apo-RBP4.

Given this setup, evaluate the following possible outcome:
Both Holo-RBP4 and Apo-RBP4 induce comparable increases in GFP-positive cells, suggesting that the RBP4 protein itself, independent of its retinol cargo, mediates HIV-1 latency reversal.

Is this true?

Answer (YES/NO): NO